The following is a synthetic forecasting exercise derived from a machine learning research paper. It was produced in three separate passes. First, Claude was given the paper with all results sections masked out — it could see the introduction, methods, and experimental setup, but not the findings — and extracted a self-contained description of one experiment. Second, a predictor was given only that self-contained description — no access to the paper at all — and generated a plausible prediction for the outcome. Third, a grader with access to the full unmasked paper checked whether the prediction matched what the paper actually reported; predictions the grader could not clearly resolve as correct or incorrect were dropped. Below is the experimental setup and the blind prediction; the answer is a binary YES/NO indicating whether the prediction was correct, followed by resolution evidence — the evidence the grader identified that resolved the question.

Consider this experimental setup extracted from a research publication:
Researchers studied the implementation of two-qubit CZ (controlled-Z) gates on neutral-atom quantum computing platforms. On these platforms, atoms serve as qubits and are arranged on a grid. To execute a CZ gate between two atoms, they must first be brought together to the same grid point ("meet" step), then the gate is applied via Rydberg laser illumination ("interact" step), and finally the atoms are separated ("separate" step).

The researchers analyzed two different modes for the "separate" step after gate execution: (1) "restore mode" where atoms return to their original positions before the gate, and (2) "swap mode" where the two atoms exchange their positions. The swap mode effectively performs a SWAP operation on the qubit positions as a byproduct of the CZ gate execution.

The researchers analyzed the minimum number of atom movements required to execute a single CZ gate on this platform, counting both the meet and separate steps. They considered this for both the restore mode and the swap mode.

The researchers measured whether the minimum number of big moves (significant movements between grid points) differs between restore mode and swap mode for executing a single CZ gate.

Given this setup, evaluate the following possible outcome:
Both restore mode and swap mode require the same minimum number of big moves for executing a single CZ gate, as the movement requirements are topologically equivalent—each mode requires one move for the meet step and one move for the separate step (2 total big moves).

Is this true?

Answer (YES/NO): YES